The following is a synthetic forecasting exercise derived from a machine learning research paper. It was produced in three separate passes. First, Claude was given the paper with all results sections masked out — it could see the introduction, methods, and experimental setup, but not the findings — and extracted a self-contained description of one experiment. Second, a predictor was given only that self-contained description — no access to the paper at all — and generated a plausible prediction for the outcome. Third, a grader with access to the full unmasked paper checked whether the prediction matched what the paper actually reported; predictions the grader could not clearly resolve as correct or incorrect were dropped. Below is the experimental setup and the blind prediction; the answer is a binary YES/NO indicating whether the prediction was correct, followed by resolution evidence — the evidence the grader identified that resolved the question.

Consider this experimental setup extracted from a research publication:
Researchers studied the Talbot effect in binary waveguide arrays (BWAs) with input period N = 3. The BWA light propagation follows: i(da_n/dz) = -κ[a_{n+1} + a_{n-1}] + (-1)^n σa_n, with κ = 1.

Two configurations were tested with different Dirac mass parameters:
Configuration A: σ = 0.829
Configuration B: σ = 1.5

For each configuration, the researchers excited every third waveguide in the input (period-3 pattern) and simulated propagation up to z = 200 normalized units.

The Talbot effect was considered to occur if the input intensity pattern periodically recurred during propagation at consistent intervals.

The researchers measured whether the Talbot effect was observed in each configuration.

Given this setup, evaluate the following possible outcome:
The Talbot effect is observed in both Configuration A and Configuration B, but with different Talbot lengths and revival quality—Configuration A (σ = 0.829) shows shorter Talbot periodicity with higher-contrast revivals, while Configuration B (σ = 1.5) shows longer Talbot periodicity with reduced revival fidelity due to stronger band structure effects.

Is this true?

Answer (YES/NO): NO